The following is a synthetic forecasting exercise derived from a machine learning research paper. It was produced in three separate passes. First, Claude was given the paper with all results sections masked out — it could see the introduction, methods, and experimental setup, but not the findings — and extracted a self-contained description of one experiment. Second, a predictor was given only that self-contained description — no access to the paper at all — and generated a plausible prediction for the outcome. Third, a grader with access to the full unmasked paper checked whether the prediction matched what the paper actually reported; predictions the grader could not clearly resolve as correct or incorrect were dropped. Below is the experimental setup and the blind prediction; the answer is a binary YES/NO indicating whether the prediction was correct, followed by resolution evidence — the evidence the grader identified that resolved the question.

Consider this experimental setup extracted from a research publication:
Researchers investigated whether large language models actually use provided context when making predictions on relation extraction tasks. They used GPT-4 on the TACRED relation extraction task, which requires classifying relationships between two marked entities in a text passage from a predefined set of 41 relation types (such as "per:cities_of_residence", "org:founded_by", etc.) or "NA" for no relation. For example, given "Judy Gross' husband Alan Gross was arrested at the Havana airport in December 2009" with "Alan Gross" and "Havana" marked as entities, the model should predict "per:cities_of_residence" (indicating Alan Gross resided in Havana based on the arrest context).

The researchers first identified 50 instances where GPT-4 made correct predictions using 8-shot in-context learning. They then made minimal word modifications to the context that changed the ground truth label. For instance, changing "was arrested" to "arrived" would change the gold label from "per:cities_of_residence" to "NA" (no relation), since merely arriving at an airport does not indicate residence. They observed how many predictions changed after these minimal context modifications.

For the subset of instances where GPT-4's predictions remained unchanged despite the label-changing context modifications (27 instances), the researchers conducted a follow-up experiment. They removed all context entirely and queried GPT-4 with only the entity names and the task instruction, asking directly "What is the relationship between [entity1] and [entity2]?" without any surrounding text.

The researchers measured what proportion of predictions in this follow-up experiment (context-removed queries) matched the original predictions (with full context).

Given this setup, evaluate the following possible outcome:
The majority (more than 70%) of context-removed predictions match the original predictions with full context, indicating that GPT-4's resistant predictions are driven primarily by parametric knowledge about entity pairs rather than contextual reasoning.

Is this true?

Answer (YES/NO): NO